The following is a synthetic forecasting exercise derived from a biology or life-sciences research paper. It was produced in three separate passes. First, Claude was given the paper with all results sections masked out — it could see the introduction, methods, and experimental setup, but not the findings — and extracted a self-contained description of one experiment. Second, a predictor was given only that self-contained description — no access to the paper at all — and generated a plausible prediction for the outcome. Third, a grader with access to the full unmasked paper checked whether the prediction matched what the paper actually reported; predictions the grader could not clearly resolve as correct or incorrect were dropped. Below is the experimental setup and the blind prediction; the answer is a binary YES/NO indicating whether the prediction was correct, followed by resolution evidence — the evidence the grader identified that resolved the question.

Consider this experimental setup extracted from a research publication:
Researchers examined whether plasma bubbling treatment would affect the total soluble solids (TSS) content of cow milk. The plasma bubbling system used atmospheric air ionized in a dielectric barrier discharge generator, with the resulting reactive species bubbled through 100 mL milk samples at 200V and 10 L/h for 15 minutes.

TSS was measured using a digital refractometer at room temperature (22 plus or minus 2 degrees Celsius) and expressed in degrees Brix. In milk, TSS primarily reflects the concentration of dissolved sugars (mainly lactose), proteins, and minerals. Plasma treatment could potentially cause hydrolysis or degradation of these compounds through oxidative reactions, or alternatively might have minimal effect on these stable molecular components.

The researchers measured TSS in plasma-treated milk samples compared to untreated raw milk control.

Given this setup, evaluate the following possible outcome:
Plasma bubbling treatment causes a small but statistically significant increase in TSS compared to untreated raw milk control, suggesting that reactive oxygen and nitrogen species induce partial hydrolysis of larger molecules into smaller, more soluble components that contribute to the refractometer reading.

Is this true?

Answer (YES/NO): NO